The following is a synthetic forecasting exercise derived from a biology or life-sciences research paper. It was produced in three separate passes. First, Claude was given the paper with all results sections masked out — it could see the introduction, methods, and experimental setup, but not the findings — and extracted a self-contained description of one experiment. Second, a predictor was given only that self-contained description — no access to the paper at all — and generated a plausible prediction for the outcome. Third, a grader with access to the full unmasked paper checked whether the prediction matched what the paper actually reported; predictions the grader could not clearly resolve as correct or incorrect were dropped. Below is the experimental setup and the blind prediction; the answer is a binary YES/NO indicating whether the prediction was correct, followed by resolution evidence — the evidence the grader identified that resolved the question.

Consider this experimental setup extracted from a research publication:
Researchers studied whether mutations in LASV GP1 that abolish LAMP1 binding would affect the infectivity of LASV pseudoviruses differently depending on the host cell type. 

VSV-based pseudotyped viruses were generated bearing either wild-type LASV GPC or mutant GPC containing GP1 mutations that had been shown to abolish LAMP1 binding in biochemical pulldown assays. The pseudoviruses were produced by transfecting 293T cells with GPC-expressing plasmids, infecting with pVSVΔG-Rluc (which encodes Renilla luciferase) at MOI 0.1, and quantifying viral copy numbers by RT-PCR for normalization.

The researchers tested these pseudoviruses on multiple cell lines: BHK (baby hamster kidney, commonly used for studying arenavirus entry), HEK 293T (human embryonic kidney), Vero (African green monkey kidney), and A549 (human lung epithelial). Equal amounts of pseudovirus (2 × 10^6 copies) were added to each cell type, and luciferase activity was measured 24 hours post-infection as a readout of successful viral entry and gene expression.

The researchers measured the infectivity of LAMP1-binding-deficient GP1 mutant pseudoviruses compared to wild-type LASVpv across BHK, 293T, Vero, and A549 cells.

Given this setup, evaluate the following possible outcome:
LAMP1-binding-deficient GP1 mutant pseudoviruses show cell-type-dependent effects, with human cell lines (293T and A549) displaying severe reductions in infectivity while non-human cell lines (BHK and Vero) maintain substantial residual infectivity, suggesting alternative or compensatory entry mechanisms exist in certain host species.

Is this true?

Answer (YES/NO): NO